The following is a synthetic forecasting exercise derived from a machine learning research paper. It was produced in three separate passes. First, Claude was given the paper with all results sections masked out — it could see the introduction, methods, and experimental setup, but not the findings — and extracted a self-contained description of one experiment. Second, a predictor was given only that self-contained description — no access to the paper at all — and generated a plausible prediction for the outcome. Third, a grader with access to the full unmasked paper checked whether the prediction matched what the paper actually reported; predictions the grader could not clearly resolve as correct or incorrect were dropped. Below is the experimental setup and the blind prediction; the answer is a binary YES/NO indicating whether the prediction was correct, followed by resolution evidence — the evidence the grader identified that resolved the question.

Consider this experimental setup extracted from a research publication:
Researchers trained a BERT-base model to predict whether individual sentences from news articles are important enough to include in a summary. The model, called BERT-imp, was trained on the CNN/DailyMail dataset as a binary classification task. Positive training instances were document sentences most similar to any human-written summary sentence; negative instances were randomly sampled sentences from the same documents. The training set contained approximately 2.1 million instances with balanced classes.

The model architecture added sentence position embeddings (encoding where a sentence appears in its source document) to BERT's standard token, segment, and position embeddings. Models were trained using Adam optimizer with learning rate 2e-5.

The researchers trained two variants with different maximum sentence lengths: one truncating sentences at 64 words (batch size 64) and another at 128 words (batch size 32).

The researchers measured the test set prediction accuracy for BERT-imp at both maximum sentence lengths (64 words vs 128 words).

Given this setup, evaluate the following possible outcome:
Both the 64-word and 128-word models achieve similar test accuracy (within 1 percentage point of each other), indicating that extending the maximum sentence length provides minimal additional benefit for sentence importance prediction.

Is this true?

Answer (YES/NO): YES